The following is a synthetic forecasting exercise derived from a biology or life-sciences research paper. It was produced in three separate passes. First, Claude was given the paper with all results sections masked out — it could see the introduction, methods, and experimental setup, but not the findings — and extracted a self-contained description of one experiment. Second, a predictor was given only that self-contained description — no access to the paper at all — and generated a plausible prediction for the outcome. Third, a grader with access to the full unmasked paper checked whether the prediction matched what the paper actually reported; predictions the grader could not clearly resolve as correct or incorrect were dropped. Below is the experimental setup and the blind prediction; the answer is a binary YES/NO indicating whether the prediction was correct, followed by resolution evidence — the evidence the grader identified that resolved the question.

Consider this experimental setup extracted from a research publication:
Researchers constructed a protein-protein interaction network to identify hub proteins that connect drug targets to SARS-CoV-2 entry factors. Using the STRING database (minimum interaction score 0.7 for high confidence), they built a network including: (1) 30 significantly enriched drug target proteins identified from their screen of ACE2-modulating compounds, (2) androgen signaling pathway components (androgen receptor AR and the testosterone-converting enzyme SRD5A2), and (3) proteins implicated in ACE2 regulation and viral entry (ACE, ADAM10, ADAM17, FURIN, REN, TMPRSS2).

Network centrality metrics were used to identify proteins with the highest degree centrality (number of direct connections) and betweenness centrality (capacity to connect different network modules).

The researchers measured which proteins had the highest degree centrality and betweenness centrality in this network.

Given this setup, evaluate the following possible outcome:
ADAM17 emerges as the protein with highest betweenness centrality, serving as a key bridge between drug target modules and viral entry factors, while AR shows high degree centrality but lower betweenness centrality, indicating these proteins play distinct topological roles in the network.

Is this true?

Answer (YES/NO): NO